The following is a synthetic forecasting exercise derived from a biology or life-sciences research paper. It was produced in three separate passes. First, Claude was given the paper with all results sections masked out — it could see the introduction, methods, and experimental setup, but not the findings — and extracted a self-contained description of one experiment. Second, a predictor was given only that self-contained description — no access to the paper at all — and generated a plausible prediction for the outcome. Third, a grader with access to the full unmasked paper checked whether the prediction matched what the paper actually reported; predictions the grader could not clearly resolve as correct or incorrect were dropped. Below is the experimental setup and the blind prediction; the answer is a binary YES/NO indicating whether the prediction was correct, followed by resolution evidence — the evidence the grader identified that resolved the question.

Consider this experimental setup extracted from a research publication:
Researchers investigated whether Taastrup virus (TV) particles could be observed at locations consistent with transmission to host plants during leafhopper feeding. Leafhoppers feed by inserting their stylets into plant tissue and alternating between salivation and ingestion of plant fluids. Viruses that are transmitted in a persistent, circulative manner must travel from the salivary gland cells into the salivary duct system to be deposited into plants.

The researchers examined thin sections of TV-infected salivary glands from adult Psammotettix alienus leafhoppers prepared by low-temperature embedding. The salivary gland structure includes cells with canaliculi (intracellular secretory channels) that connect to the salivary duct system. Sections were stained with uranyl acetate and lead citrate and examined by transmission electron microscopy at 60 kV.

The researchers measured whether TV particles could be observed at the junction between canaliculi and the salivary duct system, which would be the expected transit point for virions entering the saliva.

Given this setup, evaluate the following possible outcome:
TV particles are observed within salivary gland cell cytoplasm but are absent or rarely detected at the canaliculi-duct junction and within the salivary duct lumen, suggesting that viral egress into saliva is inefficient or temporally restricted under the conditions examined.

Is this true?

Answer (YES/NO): NO